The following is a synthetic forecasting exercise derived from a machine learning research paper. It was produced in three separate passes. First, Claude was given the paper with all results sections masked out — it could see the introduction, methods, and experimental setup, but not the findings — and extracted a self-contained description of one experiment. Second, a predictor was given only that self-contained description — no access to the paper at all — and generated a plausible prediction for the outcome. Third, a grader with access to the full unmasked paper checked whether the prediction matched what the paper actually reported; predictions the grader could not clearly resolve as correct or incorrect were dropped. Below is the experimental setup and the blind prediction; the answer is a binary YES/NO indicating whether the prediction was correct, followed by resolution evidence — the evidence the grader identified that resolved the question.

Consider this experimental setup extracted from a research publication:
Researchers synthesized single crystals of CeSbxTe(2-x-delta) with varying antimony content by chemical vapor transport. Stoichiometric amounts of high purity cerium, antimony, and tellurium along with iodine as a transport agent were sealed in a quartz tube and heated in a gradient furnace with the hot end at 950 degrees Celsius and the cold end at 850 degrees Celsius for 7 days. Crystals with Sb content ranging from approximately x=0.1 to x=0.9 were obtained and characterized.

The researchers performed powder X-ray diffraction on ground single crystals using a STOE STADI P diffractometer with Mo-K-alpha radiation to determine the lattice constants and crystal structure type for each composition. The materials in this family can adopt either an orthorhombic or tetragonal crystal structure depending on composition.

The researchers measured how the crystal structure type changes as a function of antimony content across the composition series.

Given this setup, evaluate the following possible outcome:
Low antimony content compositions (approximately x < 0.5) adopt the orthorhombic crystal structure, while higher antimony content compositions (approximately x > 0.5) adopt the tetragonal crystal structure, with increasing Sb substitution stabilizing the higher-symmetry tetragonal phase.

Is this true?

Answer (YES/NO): NO